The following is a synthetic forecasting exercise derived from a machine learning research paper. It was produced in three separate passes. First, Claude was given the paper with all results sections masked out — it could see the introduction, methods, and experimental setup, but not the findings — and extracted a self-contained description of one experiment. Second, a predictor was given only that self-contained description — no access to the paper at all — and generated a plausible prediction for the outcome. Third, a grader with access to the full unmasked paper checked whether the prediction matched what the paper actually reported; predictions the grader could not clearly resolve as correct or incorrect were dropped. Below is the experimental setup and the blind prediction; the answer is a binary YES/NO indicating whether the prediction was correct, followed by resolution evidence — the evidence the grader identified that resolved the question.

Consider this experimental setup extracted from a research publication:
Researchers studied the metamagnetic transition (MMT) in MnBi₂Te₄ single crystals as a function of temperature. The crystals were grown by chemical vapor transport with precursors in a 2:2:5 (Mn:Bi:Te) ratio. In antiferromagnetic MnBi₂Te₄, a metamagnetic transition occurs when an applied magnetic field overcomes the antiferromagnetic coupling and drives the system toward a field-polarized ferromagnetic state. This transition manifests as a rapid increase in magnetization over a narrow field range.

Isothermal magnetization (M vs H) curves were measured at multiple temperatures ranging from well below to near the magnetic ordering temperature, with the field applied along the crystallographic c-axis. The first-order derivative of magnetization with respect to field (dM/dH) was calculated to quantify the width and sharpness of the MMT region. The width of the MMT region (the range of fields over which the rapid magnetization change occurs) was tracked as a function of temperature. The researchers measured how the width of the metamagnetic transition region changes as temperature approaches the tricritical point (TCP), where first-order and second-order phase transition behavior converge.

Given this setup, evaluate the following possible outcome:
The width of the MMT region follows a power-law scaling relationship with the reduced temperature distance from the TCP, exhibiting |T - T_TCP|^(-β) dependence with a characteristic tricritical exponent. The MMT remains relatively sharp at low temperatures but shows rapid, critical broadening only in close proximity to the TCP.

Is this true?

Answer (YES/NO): NO